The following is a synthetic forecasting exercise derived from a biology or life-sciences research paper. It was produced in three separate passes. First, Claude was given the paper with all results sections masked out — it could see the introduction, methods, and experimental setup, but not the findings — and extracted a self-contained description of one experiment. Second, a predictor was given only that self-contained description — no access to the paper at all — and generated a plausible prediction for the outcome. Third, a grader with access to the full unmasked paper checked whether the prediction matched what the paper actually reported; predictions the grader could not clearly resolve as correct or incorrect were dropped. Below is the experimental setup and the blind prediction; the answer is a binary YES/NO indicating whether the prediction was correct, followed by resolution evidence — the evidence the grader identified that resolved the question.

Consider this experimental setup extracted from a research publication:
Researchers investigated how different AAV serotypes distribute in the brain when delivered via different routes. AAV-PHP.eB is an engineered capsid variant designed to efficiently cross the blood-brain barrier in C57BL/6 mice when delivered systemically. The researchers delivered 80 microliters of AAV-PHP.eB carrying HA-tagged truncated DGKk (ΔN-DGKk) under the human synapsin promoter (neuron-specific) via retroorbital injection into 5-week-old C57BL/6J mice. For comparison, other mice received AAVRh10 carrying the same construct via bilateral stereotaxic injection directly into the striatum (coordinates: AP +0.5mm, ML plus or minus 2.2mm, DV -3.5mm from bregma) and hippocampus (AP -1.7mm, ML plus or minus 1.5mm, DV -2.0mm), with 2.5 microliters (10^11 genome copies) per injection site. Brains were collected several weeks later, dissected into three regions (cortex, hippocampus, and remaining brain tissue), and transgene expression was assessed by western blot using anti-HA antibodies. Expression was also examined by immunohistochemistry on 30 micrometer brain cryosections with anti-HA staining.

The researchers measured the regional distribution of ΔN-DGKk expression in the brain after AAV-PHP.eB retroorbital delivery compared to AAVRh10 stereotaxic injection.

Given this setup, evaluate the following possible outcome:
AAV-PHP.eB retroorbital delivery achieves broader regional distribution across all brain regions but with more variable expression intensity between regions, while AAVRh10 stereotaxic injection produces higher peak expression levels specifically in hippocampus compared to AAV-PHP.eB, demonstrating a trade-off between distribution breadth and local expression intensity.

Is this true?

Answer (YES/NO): NO